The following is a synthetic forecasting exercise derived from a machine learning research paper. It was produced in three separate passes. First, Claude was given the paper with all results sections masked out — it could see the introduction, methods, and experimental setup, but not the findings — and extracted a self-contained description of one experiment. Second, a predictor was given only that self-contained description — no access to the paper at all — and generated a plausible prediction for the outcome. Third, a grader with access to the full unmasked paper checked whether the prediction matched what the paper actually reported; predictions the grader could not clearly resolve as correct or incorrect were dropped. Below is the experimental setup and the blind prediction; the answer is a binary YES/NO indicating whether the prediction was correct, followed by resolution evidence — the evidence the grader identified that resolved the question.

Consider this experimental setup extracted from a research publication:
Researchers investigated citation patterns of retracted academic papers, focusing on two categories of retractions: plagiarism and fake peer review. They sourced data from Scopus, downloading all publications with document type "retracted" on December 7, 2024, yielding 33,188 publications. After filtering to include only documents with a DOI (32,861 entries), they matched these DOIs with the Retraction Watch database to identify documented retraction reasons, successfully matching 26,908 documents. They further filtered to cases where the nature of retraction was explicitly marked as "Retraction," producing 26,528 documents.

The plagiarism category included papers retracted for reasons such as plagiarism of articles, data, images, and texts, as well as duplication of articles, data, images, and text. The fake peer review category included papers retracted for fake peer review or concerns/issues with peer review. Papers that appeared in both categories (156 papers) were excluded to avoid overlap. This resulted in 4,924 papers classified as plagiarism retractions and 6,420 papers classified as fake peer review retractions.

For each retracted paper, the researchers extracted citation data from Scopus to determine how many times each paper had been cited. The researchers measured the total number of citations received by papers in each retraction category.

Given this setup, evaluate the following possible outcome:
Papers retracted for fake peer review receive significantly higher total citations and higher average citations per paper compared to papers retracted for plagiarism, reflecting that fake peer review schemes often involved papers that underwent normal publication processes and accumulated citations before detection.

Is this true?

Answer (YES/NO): NO